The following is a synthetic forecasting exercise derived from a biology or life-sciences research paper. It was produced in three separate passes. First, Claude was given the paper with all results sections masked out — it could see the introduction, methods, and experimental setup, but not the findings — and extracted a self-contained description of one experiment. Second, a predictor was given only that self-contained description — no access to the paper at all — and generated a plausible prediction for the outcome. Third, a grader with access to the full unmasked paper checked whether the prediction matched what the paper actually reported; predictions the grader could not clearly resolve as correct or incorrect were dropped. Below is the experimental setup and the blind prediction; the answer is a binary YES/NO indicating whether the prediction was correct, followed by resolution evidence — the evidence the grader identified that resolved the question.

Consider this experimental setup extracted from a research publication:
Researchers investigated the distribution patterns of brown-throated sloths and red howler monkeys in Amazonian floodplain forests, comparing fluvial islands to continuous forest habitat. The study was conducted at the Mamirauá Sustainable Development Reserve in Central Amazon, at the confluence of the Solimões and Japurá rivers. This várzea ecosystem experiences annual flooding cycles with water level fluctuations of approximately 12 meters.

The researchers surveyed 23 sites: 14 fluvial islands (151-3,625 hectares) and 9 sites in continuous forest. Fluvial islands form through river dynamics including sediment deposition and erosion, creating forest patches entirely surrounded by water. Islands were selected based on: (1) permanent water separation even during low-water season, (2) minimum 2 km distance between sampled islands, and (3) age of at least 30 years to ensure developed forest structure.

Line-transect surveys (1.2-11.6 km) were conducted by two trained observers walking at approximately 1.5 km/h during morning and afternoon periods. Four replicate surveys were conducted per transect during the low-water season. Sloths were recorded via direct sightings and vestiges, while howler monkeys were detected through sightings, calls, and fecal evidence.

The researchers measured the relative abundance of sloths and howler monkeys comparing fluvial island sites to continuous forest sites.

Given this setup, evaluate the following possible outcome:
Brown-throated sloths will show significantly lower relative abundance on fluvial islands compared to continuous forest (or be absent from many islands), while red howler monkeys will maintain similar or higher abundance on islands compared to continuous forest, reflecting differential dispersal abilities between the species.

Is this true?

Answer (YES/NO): NO